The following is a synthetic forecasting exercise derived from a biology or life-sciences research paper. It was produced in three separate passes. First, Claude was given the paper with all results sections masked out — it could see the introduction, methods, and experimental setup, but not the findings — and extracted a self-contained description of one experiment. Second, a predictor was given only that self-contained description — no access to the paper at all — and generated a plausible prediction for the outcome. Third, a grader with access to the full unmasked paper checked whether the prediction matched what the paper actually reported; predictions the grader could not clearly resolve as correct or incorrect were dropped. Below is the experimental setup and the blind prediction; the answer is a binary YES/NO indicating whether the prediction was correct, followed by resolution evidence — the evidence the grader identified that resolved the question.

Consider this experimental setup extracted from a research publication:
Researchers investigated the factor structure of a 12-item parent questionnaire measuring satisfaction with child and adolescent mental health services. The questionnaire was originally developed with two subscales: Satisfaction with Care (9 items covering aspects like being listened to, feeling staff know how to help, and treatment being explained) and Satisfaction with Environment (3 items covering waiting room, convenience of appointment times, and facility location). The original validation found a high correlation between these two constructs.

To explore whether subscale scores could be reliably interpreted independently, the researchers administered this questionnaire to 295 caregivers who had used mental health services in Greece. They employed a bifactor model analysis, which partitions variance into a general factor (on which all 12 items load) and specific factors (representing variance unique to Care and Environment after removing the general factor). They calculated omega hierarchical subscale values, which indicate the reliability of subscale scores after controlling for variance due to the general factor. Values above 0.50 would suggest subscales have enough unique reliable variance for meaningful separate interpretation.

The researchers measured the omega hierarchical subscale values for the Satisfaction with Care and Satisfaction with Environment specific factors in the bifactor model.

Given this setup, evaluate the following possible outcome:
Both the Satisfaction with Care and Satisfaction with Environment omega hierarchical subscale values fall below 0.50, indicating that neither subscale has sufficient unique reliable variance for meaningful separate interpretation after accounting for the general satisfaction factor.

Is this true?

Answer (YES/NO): YES